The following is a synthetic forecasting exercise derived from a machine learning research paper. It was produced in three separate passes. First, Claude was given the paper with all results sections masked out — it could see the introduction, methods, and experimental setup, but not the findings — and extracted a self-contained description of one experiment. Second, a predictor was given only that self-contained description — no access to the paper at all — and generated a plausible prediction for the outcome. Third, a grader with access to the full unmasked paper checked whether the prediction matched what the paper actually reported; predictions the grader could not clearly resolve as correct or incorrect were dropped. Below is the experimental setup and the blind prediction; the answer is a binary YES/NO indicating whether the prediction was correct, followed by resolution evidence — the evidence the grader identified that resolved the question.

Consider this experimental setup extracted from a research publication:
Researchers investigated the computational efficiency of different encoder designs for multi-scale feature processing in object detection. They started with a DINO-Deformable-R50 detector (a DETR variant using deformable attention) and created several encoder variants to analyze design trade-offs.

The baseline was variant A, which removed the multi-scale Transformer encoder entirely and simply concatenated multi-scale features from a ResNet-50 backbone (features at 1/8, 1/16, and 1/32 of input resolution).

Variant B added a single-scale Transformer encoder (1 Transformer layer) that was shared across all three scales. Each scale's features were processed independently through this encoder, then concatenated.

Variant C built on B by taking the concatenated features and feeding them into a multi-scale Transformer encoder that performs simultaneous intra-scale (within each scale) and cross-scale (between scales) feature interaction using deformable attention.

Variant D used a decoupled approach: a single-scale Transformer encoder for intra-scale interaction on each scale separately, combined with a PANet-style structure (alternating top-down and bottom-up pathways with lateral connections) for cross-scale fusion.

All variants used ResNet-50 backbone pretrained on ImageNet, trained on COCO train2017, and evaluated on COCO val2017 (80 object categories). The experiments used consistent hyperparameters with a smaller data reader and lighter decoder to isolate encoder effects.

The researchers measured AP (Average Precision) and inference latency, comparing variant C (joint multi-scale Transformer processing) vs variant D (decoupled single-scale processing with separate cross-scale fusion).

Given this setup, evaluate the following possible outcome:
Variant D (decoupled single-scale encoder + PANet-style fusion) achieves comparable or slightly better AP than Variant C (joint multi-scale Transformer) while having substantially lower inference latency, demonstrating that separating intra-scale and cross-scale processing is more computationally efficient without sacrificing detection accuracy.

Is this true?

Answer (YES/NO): YES